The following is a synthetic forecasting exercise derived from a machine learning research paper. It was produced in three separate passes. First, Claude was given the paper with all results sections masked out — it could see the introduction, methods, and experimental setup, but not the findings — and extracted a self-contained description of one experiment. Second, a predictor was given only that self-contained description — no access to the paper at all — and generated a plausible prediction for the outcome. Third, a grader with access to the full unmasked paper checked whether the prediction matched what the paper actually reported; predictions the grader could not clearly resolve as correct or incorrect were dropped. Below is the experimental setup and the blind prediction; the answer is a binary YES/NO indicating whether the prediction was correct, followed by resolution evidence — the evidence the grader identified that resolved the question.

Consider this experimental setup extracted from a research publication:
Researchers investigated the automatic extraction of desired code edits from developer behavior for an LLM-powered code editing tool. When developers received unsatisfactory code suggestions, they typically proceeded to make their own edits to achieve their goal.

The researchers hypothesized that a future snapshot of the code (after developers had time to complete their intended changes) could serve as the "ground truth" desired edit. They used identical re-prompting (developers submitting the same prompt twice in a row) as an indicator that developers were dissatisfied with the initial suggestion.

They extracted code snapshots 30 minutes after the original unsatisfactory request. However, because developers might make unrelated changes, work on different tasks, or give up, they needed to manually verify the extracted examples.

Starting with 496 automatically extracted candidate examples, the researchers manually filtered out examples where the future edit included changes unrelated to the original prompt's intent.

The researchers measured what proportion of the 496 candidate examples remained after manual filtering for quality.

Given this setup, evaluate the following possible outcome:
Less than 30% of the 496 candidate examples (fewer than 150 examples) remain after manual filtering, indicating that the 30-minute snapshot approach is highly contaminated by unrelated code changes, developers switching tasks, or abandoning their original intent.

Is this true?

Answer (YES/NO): YES